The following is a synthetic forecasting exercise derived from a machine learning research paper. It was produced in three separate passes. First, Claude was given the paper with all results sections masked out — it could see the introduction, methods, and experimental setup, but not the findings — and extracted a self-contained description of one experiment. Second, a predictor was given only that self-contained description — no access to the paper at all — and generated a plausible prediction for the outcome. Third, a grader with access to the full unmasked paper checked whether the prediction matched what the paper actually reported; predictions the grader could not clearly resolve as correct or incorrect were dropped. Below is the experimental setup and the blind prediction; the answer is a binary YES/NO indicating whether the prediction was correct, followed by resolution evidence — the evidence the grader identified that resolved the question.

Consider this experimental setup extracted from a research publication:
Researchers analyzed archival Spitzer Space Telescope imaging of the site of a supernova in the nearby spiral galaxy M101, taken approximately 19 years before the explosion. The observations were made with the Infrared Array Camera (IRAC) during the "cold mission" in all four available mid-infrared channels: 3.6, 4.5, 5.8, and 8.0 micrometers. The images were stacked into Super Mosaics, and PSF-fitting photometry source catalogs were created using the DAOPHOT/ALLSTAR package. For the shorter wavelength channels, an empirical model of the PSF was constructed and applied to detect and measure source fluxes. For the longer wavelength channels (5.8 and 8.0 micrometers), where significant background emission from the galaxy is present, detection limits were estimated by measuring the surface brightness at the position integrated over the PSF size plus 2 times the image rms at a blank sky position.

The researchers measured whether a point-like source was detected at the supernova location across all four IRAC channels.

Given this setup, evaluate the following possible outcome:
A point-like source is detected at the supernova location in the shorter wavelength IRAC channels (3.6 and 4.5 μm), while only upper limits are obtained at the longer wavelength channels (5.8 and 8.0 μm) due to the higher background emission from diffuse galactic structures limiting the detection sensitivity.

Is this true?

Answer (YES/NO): YES